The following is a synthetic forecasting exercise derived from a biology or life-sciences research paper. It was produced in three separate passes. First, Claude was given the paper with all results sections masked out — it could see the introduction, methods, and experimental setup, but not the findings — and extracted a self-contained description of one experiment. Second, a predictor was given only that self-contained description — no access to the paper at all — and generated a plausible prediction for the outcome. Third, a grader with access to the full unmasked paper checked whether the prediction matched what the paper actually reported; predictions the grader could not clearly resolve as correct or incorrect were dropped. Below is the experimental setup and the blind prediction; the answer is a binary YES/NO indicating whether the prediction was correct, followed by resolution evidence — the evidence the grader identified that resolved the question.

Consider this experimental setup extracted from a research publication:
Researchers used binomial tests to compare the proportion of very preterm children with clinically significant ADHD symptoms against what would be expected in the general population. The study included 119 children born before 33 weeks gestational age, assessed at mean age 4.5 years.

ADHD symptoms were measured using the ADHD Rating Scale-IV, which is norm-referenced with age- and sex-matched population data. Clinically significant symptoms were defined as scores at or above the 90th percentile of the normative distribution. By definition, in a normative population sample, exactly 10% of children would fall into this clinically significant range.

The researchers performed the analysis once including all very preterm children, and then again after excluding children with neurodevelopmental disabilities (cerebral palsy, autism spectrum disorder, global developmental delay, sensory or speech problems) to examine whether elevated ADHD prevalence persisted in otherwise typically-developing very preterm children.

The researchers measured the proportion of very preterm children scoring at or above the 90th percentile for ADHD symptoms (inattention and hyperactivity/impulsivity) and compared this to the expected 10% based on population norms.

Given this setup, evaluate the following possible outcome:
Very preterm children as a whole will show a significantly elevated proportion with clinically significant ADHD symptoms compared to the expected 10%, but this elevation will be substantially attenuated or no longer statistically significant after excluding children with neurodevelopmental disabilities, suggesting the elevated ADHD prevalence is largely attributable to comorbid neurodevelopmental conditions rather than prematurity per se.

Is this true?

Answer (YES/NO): YES